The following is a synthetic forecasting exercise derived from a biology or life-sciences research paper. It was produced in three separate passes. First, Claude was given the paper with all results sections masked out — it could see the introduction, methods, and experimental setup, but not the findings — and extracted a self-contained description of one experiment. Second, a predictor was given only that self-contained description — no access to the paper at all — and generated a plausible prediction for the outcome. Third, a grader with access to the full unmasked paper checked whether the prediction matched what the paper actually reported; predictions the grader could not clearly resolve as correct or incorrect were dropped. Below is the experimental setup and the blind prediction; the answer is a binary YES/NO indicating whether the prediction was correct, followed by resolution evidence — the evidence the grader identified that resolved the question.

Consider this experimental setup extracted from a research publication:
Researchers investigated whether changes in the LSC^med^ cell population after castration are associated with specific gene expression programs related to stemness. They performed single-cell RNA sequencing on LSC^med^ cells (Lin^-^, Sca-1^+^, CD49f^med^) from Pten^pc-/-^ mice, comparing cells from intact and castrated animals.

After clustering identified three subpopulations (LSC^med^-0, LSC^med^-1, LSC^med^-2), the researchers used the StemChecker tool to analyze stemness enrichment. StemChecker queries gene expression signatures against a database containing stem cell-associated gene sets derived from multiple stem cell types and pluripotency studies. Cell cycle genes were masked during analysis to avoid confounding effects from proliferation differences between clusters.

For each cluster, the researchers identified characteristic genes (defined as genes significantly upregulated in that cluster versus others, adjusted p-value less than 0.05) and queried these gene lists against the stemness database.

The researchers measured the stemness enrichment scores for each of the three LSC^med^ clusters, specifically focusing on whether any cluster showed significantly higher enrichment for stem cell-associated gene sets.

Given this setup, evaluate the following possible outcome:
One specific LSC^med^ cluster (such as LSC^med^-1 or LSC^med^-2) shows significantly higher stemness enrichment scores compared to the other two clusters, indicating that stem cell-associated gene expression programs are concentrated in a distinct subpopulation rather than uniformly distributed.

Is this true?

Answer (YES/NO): YES